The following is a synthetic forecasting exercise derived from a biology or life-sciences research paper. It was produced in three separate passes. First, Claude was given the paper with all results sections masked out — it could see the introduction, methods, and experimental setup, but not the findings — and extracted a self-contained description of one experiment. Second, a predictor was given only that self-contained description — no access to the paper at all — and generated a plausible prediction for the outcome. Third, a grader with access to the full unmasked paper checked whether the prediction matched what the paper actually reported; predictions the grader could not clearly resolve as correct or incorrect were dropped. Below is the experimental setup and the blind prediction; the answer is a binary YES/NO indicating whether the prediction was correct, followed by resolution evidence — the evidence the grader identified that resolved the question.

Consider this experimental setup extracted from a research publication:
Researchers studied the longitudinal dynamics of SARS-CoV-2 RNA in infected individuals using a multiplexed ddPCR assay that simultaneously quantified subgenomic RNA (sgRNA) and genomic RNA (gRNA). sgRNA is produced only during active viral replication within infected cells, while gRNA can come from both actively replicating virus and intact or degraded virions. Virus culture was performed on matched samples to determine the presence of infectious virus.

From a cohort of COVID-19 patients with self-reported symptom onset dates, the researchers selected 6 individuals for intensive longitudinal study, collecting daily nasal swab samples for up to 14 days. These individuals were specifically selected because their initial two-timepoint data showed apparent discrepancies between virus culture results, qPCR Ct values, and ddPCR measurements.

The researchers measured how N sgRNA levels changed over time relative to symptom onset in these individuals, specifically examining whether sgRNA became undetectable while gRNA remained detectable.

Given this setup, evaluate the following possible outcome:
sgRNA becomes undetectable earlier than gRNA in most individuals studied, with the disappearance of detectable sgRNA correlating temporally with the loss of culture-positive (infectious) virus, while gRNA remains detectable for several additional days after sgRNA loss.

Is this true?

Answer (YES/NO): NO